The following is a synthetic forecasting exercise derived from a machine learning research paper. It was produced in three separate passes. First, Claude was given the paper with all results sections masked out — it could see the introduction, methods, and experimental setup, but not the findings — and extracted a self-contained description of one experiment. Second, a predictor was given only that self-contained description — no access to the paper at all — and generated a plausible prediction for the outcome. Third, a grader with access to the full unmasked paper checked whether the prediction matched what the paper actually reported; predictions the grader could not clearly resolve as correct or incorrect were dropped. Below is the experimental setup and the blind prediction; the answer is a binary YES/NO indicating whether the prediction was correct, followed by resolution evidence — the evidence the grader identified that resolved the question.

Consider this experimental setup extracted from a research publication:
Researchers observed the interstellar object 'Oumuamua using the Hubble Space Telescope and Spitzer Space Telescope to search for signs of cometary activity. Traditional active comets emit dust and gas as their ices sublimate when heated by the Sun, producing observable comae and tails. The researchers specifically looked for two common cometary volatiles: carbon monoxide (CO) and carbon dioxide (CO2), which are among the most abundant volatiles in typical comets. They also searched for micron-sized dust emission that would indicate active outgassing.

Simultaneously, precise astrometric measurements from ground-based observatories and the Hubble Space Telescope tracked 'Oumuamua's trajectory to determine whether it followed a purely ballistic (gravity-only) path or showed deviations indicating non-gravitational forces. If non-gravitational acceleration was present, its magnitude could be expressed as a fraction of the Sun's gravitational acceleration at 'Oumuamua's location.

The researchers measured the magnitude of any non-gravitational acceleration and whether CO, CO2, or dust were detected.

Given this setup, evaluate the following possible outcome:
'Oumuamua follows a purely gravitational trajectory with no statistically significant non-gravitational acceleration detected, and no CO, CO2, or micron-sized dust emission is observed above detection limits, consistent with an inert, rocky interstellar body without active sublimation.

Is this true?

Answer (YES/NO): NO